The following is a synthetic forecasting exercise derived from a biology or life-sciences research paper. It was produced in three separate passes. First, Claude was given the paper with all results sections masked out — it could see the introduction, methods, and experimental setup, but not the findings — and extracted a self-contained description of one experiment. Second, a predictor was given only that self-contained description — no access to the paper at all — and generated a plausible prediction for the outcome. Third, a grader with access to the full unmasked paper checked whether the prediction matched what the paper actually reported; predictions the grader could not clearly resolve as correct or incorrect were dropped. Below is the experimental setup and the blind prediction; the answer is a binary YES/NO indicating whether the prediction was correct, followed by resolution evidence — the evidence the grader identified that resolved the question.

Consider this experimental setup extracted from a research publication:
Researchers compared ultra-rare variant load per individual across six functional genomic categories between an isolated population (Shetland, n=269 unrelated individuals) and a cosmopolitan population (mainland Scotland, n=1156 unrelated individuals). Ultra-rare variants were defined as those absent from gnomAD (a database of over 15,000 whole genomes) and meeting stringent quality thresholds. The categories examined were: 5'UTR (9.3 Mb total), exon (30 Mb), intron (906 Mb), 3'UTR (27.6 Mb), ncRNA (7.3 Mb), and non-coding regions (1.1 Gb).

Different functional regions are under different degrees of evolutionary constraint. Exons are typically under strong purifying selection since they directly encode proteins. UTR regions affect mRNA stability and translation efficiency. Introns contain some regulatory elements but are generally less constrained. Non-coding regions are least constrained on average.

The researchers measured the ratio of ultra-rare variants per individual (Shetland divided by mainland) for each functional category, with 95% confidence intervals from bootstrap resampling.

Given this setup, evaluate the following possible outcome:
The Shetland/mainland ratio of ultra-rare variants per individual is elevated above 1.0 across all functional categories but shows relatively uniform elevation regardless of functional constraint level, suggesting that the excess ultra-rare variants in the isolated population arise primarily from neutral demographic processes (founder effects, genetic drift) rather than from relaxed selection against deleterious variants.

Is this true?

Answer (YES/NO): NO